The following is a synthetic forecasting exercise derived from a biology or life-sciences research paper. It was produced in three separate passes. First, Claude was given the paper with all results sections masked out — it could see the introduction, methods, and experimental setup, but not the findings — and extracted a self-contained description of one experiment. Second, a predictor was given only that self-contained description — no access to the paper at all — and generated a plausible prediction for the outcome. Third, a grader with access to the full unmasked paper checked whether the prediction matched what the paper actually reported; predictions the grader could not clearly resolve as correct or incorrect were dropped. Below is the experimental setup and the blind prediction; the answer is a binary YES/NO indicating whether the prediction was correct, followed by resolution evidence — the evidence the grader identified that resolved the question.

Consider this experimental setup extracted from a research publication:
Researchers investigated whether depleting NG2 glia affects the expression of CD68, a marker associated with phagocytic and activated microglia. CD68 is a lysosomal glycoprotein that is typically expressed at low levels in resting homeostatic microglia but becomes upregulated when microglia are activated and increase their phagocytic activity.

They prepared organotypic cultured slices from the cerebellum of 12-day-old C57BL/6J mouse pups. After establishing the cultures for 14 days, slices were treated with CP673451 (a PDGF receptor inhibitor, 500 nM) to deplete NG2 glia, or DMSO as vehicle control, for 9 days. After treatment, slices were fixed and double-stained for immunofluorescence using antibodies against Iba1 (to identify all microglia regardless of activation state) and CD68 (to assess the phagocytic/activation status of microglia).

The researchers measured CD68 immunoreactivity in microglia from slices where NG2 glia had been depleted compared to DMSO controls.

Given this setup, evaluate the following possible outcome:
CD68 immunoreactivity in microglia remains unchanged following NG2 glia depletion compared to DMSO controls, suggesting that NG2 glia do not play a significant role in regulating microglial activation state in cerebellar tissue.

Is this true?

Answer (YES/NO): YES